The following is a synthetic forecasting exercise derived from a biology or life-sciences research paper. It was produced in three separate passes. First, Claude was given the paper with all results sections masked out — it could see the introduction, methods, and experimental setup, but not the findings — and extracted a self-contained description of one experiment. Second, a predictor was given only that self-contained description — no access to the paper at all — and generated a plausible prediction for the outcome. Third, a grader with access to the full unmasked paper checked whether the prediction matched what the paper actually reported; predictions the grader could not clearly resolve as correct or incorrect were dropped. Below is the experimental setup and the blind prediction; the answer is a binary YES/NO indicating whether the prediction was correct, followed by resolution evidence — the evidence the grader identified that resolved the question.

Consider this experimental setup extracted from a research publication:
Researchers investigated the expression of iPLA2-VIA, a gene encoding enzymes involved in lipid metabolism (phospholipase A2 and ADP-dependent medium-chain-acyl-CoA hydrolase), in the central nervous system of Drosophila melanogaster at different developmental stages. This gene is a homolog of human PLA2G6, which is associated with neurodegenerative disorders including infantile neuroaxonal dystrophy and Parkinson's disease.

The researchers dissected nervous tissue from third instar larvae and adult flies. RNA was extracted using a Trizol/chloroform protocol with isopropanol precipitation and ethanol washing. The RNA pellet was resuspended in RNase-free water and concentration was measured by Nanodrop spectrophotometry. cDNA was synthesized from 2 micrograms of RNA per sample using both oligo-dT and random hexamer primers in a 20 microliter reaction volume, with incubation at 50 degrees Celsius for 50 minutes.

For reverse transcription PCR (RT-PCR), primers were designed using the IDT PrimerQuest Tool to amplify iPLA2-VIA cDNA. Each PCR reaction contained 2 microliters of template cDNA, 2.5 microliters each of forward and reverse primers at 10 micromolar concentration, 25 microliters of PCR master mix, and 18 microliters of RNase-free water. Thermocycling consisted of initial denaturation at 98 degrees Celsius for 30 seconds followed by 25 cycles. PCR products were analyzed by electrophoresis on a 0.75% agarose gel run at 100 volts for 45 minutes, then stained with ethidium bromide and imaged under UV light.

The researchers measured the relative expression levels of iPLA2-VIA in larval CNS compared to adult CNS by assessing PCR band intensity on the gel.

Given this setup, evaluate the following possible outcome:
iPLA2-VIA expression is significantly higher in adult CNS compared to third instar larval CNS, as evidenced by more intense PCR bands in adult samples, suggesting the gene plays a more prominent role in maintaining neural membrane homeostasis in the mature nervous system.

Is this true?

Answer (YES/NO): NO